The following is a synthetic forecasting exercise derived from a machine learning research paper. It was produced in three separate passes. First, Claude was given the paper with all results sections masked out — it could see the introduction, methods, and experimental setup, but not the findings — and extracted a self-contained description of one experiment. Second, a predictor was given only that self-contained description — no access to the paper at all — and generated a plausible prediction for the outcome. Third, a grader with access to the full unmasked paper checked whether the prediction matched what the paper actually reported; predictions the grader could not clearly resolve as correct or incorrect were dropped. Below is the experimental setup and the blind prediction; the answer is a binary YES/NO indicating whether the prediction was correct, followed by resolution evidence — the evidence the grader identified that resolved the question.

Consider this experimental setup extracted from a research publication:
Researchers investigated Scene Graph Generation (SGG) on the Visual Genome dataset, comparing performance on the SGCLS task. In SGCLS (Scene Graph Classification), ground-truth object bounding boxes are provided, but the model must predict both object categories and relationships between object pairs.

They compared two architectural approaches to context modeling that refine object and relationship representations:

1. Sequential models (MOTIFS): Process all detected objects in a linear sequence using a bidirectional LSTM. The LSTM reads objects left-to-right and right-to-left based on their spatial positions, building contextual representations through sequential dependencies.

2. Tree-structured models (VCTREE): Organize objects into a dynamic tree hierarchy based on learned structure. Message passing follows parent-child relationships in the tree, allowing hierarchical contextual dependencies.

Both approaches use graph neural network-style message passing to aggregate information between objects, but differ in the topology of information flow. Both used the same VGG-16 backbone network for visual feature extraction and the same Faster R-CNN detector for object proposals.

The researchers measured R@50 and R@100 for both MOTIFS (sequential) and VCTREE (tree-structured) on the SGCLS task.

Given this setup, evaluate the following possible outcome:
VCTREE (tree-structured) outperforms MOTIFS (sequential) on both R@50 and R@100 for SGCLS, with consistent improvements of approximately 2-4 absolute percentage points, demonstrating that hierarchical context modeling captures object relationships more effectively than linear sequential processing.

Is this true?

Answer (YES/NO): YES